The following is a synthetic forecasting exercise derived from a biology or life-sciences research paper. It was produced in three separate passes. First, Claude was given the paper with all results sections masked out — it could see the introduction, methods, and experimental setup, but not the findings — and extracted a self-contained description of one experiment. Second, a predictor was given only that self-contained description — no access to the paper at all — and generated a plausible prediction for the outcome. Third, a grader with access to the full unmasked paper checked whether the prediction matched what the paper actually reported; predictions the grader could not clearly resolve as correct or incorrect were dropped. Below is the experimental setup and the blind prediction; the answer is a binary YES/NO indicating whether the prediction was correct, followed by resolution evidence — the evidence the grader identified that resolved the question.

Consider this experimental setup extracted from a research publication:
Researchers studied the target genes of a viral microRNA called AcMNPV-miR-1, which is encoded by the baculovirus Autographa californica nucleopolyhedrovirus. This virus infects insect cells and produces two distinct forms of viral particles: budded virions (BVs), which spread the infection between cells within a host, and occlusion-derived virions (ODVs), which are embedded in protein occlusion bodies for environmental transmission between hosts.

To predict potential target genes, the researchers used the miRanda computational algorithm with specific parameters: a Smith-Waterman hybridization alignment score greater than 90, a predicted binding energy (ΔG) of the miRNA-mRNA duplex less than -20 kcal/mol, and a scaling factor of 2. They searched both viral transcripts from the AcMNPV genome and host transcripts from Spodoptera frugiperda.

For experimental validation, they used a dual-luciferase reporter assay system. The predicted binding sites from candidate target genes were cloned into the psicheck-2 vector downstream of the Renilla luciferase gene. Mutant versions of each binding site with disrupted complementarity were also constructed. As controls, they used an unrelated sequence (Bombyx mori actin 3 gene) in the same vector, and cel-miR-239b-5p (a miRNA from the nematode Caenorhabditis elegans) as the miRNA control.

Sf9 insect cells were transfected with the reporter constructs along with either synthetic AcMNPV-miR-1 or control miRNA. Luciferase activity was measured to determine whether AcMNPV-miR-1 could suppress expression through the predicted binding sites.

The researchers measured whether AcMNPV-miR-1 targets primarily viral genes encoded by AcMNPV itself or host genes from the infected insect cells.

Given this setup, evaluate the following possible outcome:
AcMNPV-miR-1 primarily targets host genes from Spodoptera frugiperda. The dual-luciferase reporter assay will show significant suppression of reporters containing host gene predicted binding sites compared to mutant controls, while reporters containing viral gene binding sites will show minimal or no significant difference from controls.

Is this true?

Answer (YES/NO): NO